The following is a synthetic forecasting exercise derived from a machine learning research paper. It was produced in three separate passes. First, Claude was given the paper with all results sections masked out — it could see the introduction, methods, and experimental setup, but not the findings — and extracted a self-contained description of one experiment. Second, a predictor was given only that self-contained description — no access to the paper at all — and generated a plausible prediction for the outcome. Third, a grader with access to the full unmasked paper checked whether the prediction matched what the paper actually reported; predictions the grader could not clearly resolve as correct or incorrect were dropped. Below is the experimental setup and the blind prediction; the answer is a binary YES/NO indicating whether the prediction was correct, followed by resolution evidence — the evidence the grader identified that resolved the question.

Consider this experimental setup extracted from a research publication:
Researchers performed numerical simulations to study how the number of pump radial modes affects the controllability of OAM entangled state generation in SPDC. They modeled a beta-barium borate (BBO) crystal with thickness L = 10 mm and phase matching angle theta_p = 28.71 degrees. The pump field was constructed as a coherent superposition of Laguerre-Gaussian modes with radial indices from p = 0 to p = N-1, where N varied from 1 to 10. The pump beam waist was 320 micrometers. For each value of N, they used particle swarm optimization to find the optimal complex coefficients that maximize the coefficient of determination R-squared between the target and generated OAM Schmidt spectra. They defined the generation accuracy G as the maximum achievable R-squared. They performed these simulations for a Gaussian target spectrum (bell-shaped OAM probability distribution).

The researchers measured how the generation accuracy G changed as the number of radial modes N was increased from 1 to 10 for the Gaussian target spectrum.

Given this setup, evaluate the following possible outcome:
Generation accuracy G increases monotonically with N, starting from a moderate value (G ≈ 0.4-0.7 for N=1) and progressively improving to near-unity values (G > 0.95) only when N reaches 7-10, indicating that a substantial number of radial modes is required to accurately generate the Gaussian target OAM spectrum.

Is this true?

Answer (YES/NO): NO